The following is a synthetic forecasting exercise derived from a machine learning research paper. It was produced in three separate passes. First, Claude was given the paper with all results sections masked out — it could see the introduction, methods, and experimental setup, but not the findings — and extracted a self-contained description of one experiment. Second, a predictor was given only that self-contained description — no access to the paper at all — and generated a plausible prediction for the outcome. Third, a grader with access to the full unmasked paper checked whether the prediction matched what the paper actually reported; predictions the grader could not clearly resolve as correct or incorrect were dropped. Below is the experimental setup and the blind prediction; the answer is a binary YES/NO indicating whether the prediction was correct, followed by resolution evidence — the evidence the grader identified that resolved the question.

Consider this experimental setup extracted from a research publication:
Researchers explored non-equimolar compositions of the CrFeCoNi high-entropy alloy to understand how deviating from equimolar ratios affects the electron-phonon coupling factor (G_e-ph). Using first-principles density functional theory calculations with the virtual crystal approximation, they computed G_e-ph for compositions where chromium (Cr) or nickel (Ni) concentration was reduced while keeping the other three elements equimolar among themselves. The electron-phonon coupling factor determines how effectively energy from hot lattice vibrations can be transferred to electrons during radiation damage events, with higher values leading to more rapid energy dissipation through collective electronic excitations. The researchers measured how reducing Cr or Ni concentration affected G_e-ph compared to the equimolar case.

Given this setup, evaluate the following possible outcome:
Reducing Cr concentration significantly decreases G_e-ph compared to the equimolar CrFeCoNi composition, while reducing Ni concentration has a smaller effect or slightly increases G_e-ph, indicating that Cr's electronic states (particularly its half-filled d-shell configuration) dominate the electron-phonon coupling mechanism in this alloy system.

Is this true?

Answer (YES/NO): NO